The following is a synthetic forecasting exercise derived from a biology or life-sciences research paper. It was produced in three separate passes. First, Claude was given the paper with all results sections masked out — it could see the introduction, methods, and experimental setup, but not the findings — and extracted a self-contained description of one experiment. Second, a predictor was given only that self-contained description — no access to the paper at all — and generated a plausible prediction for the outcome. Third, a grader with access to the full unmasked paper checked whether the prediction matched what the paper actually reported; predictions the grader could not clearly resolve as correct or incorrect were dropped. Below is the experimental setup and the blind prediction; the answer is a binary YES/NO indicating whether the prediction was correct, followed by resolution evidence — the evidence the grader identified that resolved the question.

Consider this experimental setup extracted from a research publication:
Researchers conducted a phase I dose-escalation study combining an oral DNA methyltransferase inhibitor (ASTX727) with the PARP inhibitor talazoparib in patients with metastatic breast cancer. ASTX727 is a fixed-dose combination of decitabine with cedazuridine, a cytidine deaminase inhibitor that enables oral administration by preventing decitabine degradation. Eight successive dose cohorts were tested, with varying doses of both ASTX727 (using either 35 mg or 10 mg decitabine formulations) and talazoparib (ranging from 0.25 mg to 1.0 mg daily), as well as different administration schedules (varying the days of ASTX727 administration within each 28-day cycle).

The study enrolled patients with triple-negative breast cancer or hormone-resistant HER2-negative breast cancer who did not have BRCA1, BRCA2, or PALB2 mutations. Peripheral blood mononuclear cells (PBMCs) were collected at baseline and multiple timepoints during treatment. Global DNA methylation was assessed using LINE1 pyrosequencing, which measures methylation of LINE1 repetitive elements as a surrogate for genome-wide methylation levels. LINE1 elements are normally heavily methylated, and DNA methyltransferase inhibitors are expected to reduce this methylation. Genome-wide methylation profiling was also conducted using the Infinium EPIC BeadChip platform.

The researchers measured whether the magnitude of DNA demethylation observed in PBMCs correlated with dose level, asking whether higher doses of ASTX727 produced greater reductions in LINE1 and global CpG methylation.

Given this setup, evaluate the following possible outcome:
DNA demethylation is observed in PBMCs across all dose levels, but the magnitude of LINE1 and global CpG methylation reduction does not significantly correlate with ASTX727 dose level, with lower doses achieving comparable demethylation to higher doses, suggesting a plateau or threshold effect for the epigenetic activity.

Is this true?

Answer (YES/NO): YES